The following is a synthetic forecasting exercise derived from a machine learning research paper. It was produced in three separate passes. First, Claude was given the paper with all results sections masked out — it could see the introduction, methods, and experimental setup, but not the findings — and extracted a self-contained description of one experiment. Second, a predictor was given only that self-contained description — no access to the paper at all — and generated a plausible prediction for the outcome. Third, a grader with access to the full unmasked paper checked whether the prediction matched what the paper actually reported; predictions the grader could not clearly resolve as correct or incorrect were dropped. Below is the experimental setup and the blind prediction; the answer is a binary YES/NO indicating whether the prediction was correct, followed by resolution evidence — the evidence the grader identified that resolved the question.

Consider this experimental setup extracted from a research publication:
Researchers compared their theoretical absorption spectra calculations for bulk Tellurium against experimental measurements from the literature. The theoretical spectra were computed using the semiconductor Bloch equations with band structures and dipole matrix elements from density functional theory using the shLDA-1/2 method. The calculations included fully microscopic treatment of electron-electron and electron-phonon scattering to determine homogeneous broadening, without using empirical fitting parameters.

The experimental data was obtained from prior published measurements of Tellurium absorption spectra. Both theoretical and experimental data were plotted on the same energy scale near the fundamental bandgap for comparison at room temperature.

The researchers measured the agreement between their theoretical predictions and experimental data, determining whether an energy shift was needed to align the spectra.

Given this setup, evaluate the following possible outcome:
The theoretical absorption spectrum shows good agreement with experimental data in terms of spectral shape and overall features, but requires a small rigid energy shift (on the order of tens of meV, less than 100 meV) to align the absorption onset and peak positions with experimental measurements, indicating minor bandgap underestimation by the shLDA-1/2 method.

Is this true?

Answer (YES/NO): YES